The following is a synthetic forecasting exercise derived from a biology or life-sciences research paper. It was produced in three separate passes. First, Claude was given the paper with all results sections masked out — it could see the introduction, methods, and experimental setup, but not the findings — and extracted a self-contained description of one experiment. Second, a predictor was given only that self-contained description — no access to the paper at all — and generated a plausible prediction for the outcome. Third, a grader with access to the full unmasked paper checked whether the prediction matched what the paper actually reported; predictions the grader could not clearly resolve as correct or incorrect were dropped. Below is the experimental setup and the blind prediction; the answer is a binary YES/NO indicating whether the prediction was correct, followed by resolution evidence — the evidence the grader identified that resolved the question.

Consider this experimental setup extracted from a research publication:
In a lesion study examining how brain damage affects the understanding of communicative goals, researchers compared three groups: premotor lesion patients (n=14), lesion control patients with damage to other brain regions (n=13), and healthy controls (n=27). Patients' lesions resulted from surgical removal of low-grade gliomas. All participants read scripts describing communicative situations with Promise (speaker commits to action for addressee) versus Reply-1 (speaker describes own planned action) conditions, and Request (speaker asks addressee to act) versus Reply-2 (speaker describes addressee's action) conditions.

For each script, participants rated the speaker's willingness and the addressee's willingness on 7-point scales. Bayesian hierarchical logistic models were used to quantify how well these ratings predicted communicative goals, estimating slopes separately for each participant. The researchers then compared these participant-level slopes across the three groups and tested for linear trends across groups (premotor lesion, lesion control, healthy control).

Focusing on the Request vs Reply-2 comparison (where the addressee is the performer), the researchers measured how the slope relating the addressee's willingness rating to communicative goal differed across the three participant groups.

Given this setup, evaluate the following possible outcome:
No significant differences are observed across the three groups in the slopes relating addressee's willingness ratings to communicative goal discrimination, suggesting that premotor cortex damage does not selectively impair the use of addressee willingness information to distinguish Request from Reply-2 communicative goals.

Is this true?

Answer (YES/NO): YES